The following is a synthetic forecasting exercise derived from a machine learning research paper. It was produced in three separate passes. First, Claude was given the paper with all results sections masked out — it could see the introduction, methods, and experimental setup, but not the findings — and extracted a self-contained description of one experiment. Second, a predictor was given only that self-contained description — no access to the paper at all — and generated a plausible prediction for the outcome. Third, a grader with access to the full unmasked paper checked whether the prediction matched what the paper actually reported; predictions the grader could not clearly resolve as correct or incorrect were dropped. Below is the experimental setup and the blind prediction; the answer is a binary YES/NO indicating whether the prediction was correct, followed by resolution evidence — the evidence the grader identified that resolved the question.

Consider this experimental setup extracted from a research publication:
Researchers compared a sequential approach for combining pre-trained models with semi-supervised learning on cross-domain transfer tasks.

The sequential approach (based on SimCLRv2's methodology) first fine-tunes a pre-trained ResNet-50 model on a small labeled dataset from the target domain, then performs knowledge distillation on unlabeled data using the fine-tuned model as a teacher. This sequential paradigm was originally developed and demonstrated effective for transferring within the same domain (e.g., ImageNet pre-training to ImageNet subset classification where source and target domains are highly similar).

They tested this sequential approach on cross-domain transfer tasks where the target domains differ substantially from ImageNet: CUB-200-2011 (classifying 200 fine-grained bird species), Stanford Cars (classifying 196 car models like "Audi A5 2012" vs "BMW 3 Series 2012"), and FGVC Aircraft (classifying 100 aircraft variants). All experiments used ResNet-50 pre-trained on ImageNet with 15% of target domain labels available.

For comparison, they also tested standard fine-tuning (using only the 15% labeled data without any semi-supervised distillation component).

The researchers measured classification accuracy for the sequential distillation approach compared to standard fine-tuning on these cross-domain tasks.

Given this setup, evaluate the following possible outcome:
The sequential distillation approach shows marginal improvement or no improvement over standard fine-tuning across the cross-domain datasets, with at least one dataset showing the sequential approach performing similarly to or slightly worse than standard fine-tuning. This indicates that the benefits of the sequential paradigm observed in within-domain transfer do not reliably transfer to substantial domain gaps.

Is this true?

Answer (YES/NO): NO